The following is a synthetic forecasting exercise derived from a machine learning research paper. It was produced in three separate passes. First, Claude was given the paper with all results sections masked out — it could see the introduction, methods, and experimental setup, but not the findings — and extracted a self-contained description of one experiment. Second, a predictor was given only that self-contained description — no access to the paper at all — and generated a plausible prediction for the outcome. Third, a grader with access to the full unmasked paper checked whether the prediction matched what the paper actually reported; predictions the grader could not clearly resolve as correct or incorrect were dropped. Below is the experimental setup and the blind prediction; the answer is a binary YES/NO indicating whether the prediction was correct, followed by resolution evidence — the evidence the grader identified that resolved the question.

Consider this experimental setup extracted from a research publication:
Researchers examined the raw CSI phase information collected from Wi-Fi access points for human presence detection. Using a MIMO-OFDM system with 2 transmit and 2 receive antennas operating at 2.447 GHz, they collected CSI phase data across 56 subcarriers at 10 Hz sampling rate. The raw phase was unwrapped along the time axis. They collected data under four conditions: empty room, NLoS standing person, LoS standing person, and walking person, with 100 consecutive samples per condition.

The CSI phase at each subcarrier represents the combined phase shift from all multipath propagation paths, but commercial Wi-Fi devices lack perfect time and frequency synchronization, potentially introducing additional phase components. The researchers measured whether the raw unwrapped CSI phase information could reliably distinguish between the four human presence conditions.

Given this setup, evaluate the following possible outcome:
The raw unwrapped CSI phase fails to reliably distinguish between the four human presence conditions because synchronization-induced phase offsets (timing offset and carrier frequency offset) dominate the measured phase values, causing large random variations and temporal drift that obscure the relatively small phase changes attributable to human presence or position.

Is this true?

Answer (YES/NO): NO